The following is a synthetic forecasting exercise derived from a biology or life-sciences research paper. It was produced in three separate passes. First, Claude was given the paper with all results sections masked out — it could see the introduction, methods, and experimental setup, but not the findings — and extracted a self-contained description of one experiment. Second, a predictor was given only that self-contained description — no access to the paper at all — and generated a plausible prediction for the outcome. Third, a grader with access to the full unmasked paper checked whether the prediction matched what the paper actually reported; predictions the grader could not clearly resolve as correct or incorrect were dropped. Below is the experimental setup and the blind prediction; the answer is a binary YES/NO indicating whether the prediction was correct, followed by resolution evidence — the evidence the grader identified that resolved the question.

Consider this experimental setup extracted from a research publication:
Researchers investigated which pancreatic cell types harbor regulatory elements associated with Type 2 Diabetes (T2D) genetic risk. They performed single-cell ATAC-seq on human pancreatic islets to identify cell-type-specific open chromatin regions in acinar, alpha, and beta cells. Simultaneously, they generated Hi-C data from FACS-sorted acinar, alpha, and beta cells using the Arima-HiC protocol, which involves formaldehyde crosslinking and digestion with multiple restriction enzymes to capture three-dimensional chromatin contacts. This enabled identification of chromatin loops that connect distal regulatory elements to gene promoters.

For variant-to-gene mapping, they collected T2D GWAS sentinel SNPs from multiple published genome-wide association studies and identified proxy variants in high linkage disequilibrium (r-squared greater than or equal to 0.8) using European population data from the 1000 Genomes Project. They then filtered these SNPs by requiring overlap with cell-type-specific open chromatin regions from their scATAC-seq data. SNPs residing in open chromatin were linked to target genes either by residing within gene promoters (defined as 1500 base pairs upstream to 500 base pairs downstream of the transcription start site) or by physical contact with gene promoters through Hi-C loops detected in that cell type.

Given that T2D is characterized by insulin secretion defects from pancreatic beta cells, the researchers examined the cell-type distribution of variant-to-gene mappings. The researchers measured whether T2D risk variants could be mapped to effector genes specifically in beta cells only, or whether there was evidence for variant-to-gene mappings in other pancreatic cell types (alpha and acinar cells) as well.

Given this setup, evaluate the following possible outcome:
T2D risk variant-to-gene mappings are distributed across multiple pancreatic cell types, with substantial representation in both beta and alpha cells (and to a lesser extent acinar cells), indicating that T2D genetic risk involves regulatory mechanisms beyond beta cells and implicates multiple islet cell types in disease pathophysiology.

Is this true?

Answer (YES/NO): YES